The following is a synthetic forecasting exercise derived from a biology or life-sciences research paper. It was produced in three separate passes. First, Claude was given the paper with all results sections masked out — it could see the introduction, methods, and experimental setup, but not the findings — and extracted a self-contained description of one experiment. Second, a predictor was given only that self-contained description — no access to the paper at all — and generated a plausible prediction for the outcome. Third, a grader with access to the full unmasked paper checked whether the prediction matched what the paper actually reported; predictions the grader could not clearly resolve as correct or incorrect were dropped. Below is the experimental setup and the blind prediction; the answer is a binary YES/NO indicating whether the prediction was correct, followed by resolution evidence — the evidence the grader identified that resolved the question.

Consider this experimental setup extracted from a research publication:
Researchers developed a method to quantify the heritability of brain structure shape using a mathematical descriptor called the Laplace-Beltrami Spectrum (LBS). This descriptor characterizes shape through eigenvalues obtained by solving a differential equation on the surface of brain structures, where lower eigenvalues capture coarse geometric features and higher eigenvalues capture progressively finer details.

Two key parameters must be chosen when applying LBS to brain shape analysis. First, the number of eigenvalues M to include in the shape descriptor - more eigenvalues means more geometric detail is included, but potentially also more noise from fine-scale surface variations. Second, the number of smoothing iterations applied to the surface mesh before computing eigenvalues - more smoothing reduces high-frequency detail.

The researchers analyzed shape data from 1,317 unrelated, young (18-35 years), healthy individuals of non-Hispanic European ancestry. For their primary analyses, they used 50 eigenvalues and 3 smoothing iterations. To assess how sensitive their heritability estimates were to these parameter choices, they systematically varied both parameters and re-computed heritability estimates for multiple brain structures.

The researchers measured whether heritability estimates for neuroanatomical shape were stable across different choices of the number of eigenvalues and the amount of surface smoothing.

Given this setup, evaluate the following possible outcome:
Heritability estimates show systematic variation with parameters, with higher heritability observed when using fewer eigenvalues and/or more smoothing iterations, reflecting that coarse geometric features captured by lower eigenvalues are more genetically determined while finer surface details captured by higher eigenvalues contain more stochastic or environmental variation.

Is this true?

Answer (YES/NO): NO